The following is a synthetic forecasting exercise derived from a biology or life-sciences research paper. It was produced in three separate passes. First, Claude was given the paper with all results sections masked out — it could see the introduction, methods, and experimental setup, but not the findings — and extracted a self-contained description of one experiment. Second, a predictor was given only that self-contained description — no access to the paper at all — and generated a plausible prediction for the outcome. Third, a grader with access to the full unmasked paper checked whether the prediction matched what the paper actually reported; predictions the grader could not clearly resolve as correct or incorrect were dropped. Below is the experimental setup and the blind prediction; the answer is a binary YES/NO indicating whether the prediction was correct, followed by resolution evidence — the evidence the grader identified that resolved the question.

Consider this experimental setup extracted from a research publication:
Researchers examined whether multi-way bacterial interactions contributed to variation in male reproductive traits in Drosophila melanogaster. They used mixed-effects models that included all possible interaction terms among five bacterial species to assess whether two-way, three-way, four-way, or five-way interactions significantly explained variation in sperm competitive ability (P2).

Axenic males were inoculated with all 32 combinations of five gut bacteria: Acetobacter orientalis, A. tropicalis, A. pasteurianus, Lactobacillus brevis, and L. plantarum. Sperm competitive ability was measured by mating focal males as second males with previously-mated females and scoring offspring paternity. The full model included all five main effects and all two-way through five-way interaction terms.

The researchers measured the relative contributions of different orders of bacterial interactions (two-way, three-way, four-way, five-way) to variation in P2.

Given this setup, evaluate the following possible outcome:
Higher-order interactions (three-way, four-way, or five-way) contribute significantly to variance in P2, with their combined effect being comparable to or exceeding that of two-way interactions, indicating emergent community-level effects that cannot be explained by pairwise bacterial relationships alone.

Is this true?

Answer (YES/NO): NO